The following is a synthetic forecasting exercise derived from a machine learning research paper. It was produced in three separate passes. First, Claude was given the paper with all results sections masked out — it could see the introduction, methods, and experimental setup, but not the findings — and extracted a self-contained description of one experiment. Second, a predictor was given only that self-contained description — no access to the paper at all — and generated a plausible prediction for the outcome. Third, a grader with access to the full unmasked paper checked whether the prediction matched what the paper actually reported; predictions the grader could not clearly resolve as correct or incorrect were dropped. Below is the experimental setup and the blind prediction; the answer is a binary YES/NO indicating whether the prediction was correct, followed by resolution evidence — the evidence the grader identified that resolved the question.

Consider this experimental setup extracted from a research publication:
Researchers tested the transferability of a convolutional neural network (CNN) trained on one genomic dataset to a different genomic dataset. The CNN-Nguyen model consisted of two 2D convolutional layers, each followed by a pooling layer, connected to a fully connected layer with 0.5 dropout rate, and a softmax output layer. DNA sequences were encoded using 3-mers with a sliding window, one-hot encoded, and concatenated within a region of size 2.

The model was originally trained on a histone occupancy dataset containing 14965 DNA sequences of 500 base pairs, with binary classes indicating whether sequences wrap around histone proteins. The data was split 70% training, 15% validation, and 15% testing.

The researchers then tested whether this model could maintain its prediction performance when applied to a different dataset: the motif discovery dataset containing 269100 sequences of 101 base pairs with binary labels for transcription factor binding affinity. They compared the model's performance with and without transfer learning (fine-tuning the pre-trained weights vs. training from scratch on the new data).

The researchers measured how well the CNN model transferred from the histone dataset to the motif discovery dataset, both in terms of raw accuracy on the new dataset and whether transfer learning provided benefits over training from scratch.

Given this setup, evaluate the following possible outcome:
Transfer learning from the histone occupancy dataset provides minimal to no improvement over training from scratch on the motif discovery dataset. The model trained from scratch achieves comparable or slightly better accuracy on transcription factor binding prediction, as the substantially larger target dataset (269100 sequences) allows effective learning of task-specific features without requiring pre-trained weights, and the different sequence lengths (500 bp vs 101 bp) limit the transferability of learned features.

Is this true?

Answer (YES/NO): NO